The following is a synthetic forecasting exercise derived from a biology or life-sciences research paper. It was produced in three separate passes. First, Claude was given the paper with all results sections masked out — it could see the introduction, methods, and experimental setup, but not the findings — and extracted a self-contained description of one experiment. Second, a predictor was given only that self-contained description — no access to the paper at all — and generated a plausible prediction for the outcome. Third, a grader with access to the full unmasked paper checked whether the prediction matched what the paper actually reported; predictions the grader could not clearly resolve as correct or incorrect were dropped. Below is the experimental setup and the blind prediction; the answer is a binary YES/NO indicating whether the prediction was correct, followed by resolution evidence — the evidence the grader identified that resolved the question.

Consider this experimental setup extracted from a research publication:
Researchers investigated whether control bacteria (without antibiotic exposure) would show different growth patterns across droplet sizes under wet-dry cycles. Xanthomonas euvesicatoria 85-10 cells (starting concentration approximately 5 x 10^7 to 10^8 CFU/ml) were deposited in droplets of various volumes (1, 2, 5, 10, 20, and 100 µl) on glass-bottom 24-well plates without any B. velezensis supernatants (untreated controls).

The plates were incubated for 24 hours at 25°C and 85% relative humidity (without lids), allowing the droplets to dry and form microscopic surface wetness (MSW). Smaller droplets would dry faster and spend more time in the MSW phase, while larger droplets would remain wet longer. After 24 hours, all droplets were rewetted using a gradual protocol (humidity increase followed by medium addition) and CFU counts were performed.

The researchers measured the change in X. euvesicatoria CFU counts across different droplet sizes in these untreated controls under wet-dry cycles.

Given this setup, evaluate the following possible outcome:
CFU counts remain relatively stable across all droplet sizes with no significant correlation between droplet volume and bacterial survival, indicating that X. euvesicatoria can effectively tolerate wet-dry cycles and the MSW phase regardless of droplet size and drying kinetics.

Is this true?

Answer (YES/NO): NO